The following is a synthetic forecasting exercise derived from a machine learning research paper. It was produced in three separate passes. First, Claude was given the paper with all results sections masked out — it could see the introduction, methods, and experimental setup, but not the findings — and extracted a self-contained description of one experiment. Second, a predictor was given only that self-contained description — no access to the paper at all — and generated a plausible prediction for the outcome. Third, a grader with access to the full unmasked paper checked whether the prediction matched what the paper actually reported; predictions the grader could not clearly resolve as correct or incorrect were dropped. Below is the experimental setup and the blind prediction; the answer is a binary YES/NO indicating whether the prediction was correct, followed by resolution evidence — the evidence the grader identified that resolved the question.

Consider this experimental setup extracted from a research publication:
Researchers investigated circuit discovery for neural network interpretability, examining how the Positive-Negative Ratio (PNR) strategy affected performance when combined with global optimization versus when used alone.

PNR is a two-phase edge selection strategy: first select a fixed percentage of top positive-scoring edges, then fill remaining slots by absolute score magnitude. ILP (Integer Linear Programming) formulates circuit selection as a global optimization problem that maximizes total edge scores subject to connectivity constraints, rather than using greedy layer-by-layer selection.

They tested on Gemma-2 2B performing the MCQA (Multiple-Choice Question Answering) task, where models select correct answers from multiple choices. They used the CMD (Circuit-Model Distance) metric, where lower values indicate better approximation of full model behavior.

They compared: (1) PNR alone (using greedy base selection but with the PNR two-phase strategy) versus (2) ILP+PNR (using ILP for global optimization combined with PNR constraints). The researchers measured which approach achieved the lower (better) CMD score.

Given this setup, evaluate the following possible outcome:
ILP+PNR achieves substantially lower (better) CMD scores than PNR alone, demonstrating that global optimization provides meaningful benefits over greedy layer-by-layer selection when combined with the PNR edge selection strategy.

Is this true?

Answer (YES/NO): NO